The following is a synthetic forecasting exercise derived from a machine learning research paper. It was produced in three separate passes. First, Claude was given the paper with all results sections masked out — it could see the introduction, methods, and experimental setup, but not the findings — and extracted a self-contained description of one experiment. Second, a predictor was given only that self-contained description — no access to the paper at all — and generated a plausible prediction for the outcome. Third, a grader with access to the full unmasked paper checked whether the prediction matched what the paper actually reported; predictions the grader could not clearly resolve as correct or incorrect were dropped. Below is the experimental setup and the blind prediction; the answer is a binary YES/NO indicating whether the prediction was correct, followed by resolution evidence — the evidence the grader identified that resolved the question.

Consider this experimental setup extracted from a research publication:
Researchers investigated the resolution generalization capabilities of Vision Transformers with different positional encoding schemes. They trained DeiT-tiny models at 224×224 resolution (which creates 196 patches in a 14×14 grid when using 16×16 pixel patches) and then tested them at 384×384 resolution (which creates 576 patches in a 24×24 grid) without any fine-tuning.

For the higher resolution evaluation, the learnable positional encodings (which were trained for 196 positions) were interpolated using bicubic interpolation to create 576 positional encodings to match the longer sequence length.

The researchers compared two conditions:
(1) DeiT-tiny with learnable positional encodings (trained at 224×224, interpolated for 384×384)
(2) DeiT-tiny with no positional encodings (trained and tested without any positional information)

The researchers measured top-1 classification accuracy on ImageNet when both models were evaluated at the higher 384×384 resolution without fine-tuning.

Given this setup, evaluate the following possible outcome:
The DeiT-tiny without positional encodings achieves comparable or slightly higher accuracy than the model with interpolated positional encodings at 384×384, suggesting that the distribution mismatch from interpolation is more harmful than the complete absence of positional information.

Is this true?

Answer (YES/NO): NO